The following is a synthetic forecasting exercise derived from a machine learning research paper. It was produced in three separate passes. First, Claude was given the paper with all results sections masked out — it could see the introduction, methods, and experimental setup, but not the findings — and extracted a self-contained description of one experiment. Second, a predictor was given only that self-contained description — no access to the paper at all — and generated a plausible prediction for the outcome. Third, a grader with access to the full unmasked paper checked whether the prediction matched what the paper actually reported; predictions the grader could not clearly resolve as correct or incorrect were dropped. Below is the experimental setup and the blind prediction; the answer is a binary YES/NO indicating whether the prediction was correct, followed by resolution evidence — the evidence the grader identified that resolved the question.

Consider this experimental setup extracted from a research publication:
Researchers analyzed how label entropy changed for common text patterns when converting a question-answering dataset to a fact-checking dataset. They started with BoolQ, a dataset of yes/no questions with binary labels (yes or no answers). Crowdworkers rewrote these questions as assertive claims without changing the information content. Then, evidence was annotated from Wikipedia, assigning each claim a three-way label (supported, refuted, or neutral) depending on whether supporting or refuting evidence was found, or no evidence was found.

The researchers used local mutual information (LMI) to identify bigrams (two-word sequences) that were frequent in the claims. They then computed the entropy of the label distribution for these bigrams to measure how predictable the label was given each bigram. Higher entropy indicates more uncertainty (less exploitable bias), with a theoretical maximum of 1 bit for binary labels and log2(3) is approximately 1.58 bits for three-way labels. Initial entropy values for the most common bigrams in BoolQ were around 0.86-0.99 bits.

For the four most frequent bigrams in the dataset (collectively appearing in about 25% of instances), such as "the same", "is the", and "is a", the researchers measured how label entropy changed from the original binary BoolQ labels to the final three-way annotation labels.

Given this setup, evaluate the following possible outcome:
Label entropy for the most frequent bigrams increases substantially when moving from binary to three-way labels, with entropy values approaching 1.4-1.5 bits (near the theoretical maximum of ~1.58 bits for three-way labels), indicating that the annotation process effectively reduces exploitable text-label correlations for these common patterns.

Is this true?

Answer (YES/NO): NO